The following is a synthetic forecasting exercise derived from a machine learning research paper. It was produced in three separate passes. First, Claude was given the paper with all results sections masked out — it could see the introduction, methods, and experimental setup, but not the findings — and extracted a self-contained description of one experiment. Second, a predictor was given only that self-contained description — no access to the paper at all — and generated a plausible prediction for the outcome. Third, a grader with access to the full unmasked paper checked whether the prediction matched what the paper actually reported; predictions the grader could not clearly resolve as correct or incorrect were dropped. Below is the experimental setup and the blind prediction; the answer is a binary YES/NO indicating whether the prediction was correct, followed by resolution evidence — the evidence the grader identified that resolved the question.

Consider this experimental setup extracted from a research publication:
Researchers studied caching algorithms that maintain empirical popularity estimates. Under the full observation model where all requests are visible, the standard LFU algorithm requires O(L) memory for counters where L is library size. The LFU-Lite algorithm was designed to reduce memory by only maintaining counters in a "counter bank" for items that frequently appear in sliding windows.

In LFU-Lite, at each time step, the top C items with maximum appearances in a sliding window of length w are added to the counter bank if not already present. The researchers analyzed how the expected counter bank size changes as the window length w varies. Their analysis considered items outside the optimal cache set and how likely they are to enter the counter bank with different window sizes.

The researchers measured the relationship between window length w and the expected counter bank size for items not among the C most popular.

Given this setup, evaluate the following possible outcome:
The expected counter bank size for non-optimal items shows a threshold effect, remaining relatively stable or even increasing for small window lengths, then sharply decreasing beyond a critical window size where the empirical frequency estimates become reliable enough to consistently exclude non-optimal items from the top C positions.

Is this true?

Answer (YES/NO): NO